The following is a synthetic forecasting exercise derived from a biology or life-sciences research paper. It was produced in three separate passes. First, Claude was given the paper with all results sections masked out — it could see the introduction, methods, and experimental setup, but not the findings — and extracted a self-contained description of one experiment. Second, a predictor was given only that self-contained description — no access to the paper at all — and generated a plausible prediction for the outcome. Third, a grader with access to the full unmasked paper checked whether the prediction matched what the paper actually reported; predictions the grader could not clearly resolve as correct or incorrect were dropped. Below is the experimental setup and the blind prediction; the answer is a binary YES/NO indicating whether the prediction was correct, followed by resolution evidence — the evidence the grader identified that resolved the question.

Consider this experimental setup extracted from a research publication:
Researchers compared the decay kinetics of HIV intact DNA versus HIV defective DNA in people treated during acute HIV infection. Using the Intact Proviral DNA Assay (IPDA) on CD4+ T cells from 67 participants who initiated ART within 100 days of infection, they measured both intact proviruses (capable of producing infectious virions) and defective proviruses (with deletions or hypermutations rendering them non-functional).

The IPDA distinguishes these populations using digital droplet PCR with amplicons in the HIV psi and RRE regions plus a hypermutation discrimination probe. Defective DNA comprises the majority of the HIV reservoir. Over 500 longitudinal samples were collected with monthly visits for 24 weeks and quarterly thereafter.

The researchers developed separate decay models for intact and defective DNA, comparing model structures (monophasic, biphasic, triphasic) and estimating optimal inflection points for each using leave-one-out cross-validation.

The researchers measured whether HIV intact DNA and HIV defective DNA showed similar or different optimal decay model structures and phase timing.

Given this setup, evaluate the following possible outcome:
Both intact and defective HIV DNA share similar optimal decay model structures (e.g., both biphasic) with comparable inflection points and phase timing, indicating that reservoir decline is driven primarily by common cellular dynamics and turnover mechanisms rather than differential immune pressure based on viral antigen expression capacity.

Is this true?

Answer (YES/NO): NO